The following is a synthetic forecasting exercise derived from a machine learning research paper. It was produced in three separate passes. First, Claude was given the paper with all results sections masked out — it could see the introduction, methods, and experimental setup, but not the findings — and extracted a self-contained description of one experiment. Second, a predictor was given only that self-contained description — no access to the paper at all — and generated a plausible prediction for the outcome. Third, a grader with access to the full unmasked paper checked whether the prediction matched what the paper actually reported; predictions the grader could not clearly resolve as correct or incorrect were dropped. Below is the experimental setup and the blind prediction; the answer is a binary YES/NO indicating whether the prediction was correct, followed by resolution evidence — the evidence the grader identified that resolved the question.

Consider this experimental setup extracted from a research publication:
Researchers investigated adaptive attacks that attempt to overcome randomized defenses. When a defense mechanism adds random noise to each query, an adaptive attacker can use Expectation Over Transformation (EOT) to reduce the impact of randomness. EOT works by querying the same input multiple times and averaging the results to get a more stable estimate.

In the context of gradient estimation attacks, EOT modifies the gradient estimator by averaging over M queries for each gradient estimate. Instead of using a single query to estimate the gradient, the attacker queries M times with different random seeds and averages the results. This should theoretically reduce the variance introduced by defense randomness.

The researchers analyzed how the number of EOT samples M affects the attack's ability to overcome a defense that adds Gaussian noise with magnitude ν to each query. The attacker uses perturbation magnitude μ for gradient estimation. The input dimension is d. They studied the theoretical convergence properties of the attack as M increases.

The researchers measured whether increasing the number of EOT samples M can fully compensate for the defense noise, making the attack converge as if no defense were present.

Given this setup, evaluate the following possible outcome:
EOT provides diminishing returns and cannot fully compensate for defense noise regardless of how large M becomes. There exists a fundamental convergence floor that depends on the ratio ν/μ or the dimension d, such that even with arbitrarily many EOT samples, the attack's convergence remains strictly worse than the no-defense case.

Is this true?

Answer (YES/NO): YES